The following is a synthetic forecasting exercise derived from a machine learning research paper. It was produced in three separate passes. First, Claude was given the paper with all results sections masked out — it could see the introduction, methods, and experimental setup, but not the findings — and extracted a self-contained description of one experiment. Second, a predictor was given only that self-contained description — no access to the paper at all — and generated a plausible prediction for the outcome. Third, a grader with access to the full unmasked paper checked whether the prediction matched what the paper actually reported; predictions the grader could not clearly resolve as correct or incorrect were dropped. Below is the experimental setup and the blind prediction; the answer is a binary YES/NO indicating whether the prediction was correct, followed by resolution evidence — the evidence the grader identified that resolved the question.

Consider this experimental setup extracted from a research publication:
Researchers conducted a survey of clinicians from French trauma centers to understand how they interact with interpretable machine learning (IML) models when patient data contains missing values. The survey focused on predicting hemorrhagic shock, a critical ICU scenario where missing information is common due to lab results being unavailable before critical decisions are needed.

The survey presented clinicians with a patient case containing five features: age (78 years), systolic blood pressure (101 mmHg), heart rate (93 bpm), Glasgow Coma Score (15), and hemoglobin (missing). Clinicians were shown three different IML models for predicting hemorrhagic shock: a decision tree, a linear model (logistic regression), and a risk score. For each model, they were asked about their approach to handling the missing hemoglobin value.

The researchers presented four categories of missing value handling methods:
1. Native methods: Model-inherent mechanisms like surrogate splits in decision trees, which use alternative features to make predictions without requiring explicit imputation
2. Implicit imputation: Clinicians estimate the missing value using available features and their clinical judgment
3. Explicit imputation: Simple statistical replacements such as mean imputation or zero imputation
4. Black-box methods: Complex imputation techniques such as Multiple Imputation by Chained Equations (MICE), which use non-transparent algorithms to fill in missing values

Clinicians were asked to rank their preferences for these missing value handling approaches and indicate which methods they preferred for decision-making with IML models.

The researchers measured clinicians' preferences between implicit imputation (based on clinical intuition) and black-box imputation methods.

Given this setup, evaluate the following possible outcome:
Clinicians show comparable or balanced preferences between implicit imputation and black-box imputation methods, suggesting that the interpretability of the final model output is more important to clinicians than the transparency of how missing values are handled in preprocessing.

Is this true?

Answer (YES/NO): NO